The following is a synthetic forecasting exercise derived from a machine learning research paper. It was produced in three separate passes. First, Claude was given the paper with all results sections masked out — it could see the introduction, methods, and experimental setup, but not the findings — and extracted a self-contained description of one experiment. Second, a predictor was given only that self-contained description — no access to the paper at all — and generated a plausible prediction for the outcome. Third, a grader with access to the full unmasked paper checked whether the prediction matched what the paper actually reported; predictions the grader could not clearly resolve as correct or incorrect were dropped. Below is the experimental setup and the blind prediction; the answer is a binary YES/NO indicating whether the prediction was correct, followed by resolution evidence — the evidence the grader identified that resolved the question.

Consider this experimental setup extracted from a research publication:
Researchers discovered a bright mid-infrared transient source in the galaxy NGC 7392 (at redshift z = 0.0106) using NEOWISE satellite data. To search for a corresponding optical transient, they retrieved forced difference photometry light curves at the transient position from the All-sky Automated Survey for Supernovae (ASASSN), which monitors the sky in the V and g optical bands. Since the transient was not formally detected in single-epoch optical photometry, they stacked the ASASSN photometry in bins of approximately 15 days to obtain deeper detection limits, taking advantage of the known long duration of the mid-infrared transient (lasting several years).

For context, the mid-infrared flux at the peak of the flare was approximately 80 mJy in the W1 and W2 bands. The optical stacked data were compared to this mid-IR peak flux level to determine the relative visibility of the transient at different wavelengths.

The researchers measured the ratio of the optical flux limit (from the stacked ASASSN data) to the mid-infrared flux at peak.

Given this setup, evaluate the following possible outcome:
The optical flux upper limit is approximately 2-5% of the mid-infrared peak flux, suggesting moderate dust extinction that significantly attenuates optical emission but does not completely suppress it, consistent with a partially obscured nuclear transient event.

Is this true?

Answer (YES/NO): NO